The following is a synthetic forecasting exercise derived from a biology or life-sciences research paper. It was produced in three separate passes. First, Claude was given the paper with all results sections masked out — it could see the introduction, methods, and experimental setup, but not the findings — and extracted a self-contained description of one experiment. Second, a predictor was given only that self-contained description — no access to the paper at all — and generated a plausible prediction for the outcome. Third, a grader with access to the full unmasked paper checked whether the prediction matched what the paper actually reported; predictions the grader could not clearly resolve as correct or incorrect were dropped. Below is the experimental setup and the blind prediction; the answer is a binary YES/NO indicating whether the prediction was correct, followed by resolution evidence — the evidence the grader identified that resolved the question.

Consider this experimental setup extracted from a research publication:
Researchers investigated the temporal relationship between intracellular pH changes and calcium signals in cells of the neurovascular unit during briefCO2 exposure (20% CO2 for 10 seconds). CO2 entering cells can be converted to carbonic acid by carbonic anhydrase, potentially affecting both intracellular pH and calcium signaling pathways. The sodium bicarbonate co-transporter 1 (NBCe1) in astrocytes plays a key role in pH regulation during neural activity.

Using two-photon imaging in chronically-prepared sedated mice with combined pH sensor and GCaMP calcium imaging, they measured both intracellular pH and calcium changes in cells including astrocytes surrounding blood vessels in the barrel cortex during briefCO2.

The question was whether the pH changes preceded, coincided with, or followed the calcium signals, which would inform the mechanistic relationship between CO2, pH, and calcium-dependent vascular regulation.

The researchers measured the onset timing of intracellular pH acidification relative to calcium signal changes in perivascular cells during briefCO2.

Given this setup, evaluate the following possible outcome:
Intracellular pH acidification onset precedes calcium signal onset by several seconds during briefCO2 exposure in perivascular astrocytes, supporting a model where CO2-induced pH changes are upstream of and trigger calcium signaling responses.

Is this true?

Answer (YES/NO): NO